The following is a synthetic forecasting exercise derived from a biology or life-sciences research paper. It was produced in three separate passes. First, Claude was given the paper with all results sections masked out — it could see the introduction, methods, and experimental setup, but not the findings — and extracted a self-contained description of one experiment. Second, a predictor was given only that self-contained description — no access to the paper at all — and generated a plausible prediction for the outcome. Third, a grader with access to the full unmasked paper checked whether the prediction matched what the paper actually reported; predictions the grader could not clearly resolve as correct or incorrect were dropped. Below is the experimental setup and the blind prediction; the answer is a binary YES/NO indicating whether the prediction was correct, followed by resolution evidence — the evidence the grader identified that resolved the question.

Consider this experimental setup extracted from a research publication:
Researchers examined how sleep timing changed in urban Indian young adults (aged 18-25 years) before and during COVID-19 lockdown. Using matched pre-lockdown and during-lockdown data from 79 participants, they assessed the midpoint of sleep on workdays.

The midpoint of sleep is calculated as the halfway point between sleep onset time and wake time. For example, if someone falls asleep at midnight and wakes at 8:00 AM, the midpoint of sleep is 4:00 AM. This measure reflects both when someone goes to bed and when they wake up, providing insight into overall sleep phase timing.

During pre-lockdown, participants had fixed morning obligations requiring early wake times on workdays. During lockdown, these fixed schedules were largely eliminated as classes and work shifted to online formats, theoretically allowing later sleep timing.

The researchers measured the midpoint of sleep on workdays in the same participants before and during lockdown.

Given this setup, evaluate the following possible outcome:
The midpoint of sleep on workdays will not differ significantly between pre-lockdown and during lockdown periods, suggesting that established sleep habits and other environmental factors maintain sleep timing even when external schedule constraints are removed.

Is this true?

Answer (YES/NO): YES